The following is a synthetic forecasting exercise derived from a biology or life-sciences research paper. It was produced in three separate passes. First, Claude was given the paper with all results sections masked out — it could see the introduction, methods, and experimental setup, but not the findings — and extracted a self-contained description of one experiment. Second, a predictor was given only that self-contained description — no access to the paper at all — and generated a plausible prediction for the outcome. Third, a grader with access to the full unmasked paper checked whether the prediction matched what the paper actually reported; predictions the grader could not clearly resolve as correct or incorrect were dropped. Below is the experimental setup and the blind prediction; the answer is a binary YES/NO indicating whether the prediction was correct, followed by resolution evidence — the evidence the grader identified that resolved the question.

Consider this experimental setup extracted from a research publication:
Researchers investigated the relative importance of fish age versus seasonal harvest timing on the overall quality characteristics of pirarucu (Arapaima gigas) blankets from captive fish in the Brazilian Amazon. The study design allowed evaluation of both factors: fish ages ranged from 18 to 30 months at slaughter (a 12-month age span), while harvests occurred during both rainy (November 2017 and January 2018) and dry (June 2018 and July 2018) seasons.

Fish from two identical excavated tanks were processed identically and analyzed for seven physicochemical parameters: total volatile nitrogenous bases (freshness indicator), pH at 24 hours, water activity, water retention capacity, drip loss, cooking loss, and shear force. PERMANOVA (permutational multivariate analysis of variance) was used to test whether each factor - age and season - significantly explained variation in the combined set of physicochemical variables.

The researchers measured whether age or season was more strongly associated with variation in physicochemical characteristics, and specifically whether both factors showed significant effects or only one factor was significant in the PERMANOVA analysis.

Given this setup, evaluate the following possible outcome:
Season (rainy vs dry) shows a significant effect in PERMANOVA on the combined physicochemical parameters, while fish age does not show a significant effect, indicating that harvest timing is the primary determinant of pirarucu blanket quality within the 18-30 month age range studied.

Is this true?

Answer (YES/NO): YES